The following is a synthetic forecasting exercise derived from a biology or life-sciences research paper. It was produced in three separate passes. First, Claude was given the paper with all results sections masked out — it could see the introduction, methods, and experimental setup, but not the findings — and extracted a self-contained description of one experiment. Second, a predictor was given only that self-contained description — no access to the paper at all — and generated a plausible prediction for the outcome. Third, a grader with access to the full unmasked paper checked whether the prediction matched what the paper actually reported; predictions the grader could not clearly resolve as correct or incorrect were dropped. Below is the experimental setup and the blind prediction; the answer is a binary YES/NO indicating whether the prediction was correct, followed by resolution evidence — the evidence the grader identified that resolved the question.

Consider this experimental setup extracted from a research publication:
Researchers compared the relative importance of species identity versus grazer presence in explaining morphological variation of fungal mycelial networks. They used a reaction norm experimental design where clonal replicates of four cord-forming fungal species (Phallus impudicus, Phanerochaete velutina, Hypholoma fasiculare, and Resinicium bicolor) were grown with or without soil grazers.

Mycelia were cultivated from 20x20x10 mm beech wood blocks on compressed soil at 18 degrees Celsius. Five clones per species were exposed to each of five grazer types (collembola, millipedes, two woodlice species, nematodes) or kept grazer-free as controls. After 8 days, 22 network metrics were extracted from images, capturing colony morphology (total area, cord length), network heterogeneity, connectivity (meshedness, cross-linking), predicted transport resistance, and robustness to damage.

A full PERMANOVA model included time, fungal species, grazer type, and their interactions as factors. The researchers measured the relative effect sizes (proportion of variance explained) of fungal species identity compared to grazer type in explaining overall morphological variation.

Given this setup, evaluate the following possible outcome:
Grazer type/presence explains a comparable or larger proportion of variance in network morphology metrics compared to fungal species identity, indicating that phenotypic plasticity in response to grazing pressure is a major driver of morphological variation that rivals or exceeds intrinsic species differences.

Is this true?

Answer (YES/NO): NO